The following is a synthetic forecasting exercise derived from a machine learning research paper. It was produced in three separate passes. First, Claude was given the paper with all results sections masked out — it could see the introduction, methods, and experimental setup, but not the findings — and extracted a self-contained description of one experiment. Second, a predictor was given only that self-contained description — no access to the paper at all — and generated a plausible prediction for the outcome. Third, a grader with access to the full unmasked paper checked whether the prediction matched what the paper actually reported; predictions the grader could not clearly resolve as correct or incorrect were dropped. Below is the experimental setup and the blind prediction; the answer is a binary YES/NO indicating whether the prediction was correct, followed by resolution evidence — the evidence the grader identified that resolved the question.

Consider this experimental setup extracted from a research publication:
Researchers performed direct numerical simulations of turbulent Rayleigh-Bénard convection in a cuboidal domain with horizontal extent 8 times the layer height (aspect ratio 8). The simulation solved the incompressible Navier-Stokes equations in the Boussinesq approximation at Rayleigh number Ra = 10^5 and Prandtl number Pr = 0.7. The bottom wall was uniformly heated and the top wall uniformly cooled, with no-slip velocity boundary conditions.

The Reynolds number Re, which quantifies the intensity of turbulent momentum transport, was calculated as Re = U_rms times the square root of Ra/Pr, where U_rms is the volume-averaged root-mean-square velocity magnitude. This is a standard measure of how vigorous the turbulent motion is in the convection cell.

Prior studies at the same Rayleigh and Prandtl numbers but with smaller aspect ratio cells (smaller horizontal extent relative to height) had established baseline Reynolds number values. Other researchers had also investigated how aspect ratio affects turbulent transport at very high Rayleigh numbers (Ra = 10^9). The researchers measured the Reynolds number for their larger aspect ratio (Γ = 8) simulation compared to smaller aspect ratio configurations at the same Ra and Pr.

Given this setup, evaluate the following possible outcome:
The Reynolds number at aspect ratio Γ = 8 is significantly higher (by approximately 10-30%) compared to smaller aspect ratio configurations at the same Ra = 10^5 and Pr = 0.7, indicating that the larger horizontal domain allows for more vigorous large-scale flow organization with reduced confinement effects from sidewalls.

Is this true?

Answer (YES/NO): NO